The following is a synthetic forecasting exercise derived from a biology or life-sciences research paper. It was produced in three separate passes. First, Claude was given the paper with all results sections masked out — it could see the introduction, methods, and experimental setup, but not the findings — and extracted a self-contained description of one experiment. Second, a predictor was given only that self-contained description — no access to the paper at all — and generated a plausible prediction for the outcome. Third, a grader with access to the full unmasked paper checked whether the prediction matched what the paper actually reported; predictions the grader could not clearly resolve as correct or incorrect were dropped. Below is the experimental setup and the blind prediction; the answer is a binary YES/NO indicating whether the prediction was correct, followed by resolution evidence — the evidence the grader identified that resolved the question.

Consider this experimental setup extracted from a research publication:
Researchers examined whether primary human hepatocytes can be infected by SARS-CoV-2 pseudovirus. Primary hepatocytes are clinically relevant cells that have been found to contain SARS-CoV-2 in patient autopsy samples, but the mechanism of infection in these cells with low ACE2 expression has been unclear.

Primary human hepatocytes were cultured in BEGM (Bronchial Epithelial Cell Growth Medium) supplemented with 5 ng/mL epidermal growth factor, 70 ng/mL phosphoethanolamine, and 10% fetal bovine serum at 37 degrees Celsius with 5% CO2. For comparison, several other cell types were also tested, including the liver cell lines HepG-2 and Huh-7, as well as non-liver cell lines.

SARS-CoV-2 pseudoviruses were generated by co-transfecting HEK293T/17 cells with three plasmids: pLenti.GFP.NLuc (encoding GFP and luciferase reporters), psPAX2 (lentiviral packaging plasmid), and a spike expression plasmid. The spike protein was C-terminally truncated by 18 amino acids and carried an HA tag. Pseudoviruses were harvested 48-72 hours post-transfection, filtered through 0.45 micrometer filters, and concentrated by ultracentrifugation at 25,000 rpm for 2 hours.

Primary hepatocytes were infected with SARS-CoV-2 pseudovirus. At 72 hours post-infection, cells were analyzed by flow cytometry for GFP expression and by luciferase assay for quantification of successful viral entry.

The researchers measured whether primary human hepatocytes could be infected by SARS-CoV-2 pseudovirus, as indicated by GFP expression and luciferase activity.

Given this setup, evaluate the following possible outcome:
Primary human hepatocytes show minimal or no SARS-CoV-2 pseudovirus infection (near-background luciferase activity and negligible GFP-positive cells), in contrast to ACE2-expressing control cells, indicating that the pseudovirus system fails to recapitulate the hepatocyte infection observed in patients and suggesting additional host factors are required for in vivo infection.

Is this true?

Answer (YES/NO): NO